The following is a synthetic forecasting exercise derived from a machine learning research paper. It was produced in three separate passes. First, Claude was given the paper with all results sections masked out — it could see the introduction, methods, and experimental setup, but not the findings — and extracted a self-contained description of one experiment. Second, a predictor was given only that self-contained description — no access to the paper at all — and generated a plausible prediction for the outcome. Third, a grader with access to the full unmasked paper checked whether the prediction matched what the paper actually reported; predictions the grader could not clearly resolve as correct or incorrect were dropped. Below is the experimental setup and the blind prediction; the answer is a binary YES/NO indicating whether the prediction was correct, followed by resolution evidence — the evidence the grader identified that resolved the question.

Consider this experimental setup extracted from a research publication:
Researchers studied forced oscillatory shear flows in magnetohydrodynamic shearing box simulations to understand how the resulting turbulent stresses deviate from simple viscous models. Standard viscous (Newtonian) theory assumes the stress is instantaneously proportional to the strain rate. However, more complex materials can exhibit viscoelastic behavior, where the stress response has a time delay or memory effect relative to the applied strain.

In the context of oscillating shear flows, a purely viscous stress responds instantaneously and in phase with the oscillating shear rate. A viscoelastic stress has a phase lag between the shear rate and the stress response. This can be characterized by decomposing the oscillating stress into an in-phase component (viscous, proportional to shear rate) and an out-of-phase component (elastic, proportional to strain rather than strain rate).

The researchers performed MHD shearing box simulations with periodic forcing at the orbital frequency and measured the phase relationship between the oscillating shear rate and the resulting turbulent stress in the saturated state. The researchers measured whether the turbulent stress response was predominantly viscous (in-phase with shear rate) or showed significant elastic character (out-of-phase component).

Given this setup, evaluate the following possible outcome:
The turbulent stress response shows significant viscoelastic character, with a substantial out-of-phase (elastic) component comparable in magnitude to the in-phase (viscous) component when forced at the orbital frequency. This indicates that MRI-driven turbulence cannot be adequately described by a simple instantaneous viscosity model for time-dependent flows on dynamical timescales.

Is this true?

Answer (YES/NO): YES